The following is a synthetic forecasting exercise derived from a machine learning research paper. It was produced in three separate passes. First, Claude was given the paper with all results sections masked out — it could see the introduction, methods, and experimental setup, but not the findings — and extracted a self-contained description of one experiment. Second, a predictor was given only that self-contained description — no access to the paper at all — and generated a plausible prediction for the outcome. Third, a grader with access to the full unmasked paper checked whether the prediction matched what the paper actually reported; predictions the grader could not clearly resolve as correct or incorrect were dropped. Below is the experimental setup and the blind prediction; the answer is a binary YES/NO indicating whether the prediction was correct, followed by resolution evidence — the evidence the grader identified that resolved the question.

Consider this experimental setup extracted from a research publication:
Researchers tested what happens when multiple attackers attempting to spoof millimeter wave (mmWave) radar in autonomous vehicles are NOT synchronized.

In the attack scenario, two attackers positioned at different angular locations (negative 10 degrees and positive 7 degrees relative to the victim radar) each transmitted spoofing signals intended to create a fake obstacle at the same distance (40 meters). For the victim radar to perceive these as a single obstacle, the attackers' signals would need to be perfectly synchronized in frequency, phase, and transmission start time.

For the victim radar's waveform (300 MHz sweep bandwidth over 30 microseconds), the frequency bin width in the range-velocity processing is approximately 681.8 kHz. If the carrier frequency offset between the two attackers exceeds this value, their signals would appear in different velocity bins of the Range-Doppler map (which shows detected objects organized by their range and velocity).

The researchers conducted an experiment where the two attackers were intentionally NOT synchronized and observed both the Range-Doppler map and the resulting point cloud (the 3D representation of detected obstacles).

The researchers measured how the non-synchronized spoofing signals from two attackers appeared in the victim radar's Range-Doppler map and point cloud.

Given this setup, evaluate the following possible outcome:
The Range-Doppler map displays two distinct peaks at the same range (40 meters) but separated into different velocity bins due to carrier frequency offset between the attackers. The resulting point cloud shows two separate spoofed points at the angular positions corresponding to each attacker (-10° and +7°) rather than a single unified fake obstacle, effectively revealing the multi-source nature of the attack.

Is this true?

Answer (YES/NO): YES